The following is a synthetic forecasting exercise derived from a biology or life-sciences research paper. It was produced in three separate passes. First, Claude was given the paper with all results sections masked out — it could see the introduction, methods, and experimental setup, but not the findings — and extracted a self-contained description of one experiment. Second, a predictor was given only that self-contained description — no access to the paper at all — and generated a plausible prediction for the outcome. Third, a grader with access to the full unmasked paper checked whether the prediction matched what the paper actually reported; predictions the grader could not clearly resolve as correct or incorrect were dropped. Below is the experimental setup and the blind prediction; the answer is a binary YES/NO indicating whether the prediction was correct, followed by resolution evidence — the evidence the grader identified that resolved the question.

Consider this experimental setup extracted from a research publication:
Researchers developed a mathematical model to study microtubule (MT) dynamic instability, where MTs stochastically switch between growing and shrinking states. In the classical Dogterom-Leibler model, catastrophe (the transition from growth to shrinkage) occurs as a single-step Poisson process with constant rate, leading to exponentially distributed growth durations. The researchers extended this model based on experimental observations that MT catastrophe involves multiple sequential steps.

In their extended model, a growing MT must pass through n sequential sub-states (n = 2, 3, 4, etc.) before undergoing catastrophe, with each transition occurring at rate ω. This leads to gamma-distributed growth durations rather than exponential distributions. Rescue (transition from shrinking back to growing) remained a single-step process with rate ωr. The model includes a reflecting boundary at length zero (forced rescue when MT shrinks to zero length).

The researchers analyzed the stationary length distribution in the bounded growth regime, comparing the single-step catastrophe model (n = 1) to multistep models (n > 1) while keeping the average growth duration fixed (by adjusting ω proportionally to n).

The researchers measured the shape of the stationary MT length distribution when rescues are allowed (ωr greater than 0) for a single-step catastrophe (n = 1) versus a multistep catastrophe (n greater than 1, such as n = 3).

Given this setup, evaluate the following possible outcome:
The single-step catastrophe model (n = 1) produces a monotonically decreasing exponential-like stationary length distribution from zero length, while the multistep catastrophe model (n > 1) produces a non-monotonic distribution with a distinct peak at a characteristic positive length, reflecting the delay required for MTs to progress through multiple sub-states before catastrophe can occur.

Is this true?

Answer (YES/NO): YES